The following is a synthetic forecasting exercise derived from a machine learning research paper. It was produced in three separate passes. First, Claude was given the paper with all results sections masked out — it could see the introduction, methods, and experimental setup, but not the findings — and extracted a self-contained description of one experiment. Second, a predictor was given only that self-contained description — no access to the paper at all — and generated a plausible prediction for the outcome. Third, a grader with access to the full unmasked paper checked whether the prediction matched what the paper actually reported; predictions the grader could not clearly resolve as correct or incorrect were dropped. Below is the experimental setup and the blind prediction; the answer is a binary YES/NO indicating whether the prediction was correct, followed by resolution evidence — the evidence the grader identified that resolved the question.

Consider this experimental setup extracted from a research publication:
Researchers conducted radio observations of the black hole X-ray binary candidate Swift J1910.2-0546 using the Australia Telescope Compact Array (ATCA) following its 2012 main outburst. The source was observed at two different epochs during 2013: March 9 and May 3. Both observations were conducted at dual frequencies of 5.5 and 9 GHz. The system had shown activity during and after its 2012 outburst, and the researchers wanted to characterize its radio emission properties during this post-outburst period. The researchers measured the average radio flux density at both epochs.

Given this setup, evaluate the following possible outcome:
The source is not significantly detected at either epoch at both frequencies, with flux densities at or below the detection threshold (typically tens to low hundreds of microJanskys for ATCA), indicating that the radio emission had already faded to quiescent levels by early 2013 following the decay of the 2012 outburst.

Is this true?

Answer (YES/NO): NO